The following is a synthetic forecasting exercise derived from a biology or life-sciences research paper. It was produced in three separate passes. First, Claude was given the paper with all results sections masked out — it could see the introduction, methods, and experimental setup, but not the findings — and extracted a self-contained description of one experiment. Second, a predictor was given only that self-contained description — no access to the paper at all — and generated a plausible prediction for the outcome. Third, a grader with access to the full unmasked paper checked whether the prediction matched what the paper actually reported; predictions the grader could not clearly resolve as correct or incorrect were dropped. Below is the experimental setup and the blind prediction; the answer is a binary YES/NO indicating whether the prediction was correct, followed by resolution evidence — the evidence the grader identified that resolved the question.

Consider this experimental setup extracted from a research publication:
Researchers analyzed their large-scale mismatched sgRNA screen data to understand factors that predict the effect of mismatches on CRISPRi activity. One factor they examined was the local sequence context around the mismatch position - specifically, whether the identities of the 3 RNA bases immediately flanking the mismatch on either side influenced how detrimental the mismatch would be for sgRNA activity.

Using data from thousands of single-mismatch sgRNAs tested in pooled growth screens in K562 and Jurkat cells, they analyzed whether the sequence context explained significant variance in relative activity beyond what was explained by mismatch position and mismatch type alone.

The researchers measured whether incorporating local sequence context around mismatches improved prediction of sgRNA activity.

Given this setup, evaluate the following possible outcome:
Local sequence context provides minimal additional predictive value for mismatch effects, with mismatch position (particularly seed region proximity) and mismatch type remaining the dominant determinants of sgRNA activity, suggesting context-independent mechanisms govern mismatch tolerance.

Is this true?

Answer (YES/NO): NO